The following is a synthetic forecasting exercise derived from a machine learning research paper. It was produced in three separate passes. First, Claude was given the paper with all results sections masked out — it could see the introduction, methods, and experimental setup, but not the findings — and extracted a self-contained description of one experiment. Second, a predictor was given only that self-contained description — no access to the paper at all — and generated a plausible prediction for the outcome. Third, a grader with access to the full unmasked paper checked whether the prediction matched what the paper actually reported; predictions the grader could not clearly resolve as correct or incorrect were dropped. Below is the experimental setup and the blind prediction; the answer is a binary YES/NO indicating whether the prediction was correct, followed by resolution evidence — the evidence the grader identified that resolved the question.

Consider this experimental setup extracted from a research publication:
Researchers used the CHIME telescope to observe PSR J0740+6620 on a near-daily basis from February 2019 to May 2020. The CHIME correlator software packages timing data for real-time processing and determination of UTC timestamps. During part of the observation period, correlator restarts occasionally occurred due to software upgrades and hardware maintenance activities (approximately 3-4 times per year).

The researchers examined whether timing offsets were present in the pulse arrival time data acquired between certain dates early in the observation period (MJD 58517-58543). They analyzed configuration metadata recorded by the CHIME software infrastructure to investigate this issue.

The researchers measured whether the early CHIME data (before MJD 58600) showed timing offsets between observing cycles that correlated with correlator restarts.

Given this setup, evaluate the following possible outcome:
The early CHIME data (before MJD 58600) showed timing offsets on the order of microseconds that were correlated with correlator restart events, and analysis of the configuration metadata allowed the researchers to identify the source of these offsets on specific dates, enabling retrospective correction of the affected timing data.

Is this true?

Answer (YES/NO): NO